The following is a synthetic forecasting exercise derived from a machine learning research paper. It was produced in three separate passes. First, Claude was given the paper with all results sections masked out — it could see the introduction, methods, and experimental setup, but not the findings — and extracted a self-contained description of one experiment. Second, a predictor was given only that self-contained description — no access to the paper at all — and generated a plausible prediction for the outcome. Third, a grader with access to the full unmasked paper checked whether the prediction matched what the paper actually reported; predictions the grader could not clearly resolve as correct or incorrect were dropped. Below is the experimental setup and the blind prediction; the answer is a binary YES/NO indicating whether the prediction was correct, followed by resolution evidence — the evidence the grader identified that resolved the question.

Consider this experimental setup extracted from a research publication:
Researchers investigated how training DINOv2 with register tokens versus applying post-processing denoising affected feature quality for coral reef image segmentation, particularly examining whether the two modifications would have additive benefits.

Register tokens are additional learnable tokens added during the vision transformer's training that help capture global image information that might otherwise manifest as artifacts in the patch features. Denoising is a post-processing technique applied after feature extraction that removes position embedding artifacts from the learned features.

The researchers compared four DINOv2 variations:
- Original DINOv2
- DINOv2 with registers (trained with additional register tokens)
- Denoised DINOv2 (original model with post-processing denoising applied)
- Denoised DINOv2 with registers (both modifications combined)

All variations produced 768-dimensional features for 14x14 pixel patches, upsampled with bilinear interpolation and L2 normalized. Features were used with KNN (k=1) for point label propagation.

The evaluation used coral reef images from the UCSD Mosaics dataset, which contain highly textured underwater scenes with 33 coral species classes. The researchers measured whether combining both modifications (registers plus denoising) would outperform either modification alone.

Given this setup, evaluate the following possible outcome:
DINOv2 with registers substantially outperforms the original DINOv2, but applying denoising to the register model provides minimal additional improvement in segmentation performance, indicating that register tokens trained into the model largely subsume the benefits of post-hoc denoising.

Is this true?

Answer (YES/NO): NO